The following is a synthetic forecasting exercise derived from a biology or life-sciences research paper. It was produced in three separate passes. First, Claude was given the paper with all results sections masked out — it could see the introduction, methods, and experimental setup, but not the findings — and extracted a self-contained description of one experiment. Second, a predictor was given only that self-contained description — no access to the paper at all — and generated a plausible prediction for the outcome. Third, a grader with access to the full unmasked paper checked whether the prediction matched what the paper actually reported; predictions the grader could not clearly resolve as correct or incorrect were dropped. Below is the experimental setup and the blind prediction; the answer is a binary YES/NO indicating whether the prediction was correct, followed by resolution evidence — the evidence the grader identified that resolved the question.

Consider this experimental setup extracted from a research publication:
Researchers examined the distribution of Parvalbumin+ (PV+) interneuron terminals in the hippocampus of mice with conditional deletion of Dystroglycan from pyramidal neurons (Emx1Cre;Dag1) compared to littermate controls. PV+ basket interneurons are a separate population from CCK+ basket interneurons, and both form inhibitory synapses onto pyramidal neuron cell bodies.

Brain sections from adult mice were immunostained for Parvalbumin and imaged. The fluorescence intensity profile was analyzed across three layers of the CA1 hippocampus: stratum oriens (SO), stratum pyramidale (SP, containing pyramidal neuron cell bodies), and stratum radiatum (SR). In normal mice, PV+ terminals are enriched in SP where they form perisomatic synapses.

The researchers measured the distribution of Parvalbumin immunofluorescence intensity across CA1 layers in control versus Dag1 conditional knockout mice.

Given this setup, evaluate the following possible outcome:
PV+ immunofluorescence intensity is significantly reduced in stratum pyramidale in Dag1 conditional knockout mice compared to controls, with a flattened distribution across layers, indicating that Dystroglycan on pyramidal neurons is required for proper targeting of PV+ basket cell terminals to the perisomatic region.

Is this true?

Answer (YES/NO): NO